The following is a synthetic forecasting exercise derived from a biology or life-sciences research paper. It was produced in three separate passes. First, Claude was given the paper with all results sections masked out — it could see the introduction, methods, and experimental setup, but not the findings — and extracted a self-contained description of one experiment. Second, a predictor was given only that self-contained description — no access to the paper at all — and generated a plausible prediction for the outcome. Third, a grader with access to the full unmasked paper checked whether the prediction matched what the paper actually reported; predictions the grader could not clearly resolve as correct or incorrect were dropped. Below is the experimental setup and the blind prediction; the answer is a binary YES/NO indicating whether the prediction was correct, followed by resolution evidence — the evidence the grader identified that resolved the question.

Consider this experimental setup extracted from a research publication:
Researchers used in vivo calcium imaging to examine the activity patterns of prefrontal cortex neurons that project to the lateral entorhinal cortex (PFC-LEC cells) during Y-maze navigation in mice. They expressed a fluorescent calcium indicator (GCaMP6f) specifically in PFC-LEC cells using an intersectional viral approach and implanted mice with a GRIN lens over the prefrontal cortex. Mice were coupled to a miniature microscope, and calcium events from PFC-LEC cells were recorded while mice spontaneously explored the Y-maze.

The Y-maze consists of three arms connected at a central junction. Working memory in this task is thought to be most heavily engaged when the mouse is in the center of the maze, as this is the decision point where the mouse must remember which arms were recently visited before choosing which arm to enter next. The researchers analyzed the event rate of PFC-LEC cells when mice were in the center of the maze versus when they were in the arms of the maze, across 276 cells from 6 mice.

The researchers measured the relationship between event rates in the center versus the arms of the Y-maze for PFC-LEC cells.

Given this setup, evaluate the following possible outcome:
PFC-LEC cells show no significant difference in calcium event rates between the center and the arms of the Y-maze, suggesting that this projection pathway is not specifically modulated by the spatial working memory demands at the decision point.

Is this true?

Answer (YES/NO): NO